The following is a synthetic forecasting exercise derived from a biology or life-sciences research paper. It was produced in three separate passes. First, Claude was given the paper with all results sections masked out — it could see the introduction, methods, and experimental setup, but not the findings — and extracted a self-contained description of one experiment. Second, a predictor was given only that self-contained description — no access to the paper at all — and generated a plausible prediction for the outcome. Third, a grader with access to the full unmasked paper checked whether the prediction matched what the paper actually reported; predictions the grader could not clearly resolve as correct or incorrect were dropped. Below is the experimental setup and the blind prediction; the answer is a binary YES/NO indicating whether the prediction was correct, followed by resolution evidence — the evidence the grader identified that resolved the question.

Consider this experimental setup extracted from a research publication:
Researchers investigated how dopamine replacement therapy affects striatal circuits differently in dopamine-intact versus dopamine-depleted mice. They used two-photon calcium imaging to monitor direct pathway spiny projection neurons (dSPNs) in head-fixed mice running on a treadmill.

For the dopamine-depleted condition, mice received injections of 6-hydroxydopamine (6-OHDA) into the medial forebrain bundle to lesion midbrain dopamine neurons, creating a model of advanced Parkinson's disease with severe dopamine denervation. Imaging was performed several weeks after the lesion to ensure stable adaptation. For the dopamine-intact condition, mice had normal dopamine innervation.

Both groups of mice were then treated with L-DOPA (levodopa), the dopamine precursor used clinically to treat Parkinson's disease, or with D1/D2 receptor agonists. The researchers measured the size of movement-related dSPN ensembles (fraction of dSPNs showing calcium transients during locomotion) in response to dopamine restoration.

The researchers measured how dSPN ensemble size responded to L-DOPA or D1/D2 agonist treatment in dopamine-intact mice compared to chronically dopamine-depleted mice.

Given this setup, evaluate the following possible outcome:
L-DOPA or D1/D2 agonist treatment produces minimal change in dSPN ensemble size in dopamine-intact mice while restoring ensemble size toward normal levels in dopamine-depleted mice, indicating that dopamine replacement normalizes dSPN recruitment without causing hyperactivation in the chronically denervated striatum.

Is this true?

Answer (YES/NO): NO